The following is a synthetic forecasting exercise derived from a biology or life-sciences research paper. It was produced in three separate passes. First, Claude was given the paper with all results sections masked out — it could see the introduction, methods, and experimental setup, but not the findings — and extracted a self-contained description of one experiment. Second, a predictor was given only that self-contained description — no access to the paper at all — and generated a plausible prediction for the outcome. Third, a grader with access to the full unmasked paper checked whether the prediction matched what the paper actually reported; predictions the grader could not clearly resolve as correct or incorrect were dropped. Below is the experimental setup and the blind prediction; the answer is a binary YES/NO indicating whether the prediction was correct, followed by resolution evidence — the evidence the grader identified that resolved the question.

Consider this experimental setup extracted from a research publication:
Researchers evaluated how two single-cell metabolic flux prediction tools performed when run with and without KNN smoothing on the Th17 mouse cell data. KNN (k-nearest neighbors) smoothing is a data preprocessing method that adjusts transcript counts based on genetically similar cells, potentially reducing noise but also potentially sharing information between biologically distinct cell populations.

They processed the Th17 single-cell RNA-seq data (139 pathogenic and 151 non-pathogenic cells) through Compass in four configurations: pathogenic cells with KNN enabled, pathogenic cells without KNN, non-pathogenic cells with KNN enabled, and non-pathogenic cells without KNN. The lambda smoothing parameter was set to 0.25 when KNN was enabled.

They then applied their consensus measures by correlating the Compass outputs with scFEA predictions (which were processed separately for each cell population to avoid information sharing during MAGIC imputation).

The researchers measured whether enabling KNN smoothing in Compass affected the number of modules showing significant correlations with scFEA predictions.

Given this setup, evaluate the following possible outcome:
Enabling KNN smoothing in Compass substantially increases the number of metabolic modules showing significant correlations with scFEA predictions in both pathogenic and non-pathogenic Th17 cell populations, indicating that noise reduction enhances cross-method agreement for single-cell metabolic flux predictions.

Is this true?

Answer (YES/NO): NO